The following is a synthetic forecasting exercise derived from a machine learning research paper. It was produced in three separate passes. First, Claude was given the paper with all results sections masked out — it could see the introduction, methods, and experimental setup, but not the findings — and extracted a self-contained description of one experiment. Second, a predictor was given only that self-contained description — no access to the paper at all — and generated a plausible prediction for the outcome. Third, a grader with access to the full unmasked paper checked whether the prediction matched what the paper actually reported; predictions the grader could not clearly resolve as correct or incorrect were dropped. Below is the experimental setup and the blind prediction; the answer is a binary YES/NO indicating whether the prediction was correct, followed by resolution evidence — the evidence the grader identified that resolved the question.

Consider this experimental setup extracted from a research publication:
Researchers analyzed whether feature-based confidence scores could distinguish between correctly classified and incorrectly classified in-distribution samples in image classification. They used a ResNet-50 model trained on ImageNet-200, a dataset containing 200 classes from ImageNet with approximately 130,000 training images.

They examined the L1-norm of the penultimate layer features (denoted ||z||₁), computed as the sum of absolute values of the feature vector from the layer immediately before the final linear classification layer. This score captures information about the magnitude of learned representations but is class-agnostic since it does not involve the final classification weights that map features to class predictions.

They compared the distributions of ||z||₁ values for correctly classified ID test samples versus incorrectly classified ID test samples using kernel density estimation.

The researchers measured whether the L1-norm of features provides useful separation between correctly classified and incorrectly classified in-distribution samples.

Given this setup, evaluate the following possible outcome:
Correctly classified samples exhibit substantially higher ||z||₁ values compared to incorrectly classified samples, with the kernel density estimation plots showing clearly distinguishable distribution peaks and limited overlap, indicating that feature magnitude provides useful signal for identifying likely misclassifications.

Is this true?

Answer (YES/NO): NO